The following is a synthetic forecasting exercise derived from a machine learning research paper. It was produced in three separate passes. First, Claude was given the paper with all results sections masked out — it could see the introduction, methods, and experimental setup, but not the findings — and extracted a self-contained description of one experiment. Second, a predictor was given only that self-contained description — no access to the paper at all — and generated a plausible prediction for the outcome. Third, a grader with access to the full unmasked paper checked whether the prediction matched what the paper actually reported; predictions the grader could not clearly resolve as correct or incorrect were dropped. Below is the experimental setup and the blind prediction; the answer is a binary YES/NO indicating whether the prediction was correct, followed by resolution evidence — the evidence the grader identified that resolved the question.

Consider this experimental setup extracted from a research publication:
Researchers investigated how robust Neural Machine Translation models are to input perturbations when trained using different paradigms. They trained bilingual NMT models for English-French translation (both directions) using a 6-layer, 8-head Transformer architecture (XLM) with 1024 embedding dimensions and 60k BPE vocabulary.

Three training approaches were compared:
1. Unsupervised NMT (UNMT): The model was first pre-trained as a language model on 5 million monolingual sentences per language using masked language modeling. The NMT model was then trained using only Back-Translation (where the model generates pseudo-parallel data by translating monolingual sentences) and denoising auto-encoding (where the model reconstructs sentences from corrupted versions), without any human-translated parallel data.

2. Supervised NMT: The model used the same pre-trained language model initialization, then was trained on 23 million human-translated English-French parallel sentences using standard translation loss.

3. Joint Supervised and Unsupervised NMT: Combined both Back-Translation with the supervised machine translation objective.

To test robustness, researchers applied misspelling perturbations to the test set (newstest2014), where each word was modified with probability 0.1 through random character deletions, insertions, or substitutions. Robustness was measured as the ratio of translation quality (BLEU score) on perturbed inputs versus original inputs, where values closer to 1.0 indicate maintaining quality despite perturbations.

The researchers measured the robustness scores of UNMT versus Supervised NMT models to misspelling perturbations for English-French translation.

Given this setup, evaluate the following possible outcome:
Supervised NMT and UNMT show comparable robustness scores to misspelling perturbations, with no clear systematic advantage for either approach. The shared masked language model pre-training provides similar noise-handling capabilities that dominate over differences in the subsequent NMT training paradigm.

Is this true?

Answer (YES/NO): NO